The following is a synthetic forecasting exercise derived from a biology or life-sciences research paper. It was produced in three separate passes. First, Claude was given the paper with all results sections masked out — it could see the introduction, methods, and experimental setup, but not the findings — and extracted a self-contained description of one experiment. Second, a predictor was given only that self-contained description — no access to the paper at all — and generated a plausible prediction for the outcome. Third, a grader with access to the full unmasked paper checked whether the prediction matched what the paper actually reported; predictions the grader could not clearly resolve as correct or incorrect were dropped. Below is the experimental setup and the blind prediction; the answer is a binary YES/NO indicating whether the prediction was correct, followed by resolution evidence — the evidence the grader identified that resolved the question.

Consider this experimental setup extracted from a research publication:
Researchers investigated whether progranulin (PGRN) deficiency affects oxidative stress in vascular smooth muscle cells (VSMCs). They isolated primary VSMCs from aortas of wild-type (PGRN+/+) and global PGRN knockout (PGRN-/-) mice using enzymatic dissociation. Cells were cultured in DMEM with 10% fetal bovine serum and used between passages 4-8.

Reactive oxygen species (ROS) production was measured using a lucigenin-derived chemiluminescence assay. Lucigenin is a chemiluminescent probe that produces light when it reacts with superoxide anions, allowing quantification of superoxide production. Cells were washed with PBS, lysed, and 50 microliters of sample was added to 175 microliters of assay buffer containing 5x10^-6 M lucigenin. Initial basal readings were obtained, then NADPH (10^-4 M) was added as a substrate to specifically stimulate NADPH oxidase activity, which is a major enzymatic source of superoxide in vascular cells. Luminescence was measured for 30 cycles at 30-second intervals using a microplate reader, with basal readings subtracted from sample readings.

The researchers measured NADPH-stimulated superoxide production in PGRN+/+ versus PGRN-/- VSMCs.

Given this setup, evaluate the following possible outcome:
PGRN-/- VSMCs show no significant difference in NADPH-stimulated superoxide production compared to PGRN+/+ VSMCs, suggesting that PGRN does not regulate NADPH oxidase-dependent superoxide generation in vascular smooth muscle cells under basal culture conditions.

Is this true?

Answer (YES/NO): NO